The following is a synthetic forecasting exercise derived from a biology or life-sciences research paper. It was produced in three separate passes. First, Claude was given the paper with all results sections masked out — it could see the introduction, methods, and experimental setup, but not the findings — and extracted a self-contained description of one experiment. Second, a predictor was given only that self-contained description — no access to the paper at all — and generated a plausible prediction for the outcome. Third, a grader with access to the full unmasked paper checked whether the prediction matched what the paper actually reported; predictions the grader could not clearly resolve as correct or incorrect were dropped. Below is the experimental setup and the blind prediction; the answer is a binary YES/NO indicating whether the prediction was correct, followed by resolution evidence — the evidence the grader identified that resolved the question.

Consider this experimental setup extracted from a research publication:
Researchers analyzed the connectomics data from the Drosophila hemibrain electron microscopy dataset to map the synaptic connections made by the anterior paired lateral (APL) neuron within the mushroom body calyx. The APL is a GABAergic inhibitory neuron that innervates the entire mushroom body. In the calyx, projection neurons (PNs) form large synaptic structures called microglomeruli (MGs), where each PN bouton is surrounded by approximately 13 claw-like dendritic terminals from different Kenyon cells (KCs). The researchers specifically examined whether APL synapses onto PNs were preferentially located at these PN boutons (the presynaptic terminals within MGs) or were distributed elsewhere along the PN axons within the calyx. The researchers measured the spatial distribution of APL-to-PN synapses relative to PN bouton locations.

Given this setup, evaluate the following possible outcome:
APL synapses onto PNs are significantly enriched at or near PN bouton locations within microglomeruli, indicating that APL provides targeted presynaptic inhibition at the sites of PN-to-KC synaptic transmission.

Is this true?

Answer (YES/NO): YES